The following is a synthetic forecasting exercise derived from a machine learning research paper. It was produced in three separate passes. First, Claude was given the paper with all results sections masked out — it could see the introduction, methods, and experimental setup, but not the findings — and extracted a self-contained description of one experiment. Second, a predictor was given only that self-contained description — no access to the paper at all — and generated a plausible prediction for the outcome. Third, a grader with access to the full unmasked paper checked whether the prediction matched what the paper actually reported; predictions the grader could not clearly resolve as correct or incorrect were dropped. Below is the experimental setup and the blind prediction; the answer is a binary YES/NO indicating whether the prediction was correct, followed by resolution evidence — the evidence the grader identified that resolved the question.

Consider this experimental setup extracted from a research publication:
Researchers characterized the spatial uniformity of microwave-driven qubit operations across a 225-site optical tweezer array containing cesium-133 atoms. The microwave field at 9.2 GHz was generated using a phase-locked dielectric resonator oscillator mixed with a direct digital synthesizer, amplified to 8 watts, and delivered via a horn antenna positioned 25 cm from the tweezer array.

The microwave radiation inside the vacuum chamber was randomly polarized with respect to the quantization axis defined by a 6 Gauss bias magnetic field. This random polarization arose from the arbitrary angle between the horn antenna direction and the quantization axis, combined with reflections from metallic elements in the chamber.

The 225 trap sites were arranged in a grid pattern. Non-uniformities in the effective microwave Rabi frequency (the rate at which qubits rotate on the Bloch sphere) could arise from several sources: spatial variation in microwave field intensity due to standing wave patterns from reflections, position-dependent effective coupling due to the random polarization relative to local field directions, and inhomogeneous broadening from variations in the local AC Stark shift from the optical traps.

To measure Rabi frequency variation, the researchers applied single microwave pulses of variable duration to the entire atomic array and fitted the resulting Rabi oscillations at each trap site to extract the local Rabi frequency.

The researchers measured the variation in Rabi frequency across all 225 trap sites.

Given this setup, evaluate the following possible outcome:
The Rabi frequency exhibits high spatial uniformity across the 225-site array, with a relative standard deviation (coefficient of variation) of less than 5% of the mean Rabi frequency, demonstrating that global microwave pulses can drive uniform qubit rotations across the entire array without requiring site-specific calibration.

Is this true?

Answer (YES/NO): YES